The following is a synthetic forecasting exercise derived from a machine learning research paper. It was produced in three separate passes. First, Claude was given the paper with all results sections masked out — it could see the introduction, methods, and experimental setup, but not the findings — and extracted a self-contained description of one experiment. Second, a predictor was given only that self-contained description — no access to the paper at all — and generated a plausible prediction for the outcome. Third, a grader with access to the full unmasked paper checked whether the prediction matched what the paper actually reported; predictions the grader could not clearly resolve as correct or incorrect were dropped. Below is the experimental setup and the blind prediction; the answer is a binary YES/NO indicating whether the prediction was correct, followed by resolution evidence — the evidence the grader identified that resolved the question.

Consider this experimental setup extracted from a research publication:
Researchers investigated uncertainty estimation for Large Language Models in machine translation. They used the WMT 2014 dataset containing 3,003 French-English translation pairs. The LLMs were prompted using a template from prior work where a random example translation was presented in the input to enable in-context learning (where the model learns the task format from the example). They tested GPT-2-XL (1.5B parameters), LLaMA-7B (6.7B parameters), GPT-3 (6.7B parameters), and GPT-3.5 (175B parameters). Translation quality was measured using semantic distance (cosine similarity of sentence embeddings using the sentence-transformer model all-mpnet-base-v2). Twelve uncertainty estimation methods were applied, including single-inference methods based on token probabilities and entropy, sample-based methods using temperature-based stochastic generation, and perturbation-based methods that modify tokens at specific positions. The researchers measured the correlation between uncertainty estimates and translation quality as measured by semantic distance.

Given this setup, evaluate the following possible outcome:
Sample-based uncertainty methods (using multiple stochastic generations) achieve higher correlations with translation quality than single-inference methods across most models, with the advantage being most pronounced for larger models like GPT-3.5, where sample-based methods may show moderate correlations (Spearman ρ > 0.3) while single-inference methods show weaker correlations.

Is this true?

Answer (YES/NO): NO